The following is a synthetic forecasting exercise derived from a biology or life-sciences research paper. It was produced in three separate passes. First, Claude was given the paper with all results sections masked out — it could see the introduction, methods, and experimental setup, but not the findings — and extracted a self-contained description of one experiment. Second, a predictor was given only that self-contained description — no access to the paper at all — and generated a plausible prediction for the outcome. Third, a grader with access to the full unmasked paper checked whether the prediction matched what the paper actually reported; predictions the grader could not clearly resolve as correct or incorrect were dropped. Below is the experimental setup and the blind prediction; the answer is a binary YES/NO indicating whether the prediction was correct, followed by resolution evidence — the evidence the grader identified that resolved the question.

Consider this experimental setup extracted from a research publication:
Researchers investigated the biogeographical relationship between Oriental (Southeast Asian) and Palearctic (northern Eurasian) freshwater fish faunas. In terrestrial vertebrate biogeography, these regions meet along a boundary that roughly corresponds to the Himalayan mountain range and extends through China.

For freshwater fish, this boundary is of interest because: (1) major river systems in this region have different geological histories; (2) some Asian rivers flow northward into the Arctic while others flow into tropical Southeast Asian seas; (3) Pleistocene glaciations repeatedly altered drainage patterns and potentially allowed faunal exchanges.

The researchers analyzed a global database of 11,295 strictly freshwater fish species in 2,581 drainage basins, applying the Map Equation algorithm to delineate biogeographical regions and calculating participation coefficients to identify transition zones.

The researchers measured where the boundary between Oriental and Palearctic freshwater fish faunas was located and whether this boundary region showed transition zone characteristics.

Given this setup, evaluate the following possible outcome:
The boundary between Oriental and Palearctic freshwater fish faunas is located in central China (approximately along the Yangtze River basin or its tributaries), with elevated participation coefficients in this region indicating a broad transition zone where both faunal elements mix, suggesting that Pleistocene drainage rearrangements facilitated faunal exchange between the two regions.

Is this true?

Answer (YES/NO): NO